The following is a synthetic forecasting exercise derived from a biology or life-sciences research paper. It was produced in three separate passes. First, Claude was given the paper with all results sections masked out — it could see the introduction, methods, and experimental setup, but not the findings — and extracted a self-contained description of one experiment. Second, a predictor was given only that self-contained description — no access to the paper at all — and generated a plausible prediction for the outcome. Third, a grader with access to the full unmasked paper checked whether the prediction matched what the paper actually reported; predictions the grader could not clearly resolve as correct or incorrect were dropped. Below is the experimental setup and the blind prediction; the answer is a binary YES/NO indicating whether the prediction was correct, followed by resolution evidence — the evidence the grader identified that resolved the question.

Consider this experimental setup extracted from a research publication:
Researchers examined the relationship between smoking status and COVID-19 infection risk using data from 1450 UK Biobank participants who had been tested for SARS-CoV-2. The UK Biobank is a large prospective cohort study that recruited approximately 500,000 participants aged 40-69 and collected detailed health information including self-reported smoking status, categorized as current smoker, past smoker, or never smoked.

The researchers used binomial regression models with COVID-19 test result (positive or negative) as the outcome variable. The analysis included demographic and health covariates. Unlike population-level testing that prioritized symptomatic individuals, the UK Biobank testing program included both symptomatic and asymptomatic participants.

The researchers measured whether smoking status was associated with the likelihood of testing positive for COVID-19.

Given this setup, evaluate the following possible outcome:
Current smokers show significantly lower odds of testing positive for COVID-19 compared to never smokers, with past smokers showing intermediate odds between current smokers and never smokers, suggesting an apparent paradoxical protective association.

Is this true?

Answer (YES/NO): NO